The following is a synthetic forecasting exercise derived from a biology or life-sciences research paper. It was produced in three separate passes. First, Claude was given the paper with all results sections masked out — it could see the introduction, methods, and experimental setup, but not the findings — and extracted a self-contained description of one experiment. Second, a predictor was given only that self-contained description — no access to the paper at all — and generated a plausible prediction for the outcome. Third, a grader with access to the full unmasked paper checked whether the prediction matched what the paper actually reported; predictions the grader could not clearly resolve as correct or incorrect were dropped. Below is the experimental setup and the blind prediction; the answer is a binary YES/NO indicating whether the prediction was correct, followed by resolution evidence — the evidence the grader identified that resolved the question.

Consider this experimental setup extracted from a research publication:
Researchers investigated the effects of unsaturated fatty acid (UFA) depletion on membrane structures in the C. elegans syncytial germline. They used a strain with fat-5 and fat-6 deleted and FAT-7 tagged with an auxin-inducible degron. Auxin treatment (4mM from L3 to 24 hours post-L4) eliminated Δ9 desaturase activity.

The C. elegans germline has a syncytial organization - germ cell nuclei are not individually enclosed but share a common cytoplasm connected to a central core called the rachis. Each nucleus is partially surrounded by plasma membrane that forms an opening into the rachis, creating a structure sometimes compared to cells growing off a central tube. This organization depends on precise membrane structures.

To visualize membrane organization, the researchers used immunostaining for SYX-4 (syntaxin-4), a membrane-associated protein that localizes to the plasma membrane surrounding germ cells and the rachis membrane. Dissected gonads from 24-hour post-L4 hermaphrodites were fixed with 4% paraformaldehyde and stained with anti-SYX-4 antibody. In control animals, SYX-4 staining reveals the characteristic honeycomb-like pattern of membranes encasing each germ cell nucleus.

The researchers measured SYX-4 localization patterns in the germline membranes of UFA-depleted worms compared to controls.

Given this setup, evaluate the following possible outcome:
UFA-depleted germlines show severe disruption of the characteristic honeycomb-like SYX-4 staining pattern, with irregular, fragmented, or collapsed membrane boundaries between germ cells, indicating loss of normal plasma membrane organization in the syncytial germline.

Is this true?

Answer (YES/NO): YES